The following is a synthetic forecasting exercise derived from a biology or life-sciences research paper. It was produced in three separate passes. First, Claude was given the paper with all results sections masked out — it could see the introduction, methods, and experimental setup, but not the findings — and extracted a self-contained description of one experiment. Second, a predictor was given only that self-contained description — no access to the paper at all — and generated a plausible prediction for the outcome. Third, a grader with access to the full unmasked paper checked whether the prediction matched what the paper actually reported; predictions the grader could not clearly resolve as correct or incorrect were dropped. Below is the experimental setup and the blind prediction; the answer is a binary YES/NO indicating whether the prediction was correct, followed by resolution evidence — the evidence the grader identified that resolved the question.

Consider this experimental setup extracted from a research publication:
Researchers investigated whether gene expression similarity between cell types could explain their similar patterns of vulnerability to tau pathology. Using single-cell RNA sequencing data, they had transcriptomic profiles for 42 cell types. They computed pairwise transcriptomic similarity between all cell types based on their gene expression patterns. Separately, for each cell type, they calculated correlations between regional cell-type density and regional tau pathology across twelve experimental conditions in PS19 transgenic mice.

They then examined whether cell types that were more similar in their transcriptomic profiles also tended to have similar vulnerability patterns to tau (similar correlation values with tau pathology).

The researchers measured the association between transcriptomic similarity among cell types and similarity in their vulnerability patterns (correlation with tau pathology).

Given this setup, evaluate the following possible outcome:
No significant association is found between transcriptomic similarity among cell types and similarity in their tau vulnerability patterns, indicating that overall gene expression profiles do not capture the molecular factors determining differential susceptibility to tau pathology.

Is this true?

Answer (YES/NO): NO